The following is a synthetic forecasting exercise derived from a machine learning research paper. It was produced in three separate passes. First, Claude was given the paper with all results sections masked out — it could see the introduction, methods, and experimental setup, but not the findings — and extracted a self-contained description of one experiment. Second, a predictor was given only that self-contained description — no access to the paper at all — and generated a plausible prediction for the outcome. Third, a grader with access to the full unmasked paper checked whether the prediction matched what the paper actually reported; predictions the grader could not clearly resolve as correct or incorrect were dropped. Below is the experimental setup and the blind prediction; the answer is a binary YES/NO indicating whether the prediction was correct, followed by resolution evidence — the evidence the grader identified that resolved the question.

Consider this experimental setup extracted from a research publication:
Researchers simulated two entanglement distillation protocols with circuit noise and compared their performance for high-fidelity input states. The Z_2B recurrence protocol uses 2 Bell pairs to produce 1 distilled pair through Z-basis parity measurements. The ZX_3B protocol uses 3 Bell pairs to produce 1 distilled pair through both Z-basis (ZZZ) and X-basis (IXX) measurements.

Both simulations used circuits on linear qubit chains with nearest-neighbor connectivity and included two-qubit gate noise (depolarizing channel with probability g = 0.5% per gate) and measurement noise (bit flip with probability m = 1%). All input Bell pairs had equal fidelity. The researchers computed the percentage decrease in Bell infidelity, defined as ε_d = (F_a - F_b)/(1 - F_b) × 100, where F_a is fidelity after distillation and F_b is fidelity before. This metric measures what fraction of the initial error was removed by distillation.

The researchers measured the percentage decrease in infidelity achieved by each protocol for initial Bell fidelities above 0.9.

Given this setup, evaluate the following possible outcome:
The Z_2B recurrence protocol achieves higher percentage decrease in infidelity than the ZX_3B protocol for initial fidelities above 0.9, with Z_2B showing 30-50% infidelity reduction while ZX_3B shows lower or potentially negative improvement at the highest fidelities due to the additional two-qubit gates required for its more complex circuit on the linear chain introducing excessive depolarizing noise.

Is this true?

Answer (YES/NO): NO